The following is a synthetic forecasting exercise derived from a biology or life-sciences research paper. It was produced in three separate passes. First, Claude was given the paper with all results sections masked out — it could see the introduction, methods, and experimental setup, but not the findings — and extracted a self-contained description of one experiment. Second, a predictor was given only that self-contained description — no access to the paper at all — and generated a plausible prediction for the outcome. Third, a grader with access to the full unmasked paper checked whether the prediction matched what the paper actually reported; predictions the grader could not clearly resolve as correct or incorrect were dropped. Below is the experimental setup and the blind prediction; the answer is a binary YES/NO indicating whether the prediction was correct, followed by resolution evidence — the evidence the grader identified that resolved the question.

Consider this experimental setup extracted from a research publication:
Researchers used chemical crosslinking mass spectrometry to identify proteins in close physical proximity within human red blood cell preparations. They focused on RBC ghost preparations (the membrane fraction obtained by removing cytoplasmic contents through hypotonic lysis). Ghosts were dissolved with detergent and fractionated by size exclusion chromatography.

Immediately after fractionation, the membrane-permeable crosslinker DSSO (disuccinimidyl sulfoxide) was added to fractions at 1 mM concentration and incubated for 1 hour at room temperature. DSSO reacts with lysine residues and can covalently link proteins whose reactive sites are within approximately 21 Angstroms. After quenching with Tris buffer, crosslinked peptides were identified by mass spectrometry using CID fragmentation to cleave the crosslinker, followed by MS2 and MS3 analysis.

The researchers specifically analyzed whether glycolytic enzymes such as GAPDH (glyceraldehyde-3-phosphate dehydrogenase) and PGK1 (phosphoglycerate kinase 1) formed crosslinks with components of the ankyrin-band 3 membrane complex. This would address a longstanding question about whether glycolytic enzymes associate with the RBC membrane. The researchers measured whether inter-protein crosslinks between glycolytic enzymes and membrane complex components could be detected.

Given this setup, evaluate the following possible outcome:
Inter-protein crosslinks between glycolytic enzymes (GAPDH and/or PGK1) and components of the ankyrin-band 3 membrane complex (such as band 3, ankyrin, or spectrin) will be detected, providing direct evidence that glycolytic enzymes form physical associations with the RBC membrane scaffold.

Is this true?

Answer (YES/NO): YES